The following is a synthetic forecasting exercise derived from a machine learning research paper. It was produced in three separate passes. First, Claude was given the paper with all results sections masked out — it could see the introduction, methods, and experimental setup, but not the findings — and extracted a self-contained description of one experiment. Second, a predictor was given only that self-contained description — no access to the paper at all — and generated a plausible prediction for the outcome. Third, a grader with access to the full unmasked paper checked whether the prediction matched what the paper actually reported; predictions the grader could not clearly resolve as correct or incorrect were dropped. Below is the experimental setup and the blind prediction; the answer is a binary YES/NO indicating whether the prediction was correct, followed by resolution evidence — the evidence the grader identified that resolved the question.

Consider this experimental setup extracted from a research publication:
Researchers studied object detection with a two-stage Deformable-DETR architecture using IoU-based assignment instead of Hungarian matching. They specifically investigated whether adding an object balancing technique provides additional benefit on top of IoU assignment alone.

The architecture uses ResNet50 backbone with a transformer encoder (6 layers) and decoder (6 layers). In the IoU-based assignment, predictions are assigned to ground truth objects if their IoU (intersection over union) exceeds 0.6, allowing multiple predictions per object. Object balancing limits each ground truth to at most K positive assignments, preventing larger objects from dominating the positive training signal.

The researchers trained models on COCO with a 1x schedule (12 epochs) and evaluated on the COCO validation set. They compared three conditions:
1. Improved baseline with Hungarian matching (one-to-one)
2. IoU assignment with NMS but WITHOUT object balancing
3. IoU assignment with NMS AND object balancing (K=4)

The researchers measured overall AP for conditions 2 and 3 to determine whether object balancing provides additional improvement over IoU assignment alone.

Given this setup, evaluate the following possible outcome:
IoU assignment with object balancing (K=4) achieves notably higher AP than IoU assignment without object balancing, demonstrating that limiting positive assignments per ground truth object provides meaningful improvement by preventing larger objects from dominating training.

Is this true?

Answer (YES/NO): YES